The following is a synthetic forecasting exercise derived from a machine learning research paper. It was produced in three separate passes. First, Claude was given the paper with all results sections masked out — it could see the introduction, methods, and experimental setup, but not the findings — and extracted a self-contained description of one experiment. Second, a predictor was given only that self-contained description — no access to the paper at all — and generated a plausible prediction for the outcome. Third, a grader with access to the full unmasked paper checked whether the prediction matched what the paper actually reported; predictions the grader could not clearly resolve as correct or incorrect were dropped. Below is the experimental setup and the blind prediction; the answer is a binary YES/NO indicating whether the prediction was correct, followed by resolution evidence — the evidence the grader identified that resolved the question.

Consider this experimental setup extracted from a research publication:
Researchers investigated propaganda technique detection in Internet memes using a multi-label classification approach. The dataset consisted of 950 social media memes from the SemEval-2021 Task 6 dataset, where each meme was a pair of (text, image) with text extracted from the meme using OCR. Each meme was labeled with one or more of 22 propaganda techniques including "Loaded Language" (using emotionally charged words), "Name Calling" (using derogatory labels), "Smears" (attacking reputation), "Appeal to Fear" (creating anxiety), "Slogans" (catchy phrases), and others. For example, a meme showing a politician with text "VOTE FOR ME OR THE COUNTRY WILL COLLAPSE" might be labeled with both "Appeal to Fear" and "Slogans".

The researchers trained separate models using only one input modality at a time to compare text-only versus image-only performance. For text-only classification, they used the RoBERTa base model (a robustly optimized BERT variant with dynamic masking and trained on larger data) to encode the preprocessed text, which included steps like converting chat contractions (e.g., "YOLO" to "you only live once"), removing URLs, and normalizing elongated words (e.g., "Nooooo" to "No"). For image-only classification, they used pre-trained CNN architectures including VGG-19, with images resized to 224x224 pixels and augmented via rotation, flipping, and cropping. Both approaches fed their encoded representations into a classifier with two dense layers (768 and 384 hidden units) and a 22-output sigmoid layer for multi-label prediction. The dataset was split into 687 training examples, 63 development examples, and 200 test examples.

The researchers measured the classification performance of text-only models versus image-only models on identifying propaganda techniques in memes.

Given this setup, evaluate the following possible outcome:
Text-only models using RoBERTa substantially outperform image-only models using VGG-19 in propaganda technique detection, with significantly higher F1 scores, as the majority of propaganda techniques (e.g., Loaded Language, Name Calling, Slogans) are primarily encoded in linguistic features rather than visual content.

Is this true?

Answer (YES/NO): NO